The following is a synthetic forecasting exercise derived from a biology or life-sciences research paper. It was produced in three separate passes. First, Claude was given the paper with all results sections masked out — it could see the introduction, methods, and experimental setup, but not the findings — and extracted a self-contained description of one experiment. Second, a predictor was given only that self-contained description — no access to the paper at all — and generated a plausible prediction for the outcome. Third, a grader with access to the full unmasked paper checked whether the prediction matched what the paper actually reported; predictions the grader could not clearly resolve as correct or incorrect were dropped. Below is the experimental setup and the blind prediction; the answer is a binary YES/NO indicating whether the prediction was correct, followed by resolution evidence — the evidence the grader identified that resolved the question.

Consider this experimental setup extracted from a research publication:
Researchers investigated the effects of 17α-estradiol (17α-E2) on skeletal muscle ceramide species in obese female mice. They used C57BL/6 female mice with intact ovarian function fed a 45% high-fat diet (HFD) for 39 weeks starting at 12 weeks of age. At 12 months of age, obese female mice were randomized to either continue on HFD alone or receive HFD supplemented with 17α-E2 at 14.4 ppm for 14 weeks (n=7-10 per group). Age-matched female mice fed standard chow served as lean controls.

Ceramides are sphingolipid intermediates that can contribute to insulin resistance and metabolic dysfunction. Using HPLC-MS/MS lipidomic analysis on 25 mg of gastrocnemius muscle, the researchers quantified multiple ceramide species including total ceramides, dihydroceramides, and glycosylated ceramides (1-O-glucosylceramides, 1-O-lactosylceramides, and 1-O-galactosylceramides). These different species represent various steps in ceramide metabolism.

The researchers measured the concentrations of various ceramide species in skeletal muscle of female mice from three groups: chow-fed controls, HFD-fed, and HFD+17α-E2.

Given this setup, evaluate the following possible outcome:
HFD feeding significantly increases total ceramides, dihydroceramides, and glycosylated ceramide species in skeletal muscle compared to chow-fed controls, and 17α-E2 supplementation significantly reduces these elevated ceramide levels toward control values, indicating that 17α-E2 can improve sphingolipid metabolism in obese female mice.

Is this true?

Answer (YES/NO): NO